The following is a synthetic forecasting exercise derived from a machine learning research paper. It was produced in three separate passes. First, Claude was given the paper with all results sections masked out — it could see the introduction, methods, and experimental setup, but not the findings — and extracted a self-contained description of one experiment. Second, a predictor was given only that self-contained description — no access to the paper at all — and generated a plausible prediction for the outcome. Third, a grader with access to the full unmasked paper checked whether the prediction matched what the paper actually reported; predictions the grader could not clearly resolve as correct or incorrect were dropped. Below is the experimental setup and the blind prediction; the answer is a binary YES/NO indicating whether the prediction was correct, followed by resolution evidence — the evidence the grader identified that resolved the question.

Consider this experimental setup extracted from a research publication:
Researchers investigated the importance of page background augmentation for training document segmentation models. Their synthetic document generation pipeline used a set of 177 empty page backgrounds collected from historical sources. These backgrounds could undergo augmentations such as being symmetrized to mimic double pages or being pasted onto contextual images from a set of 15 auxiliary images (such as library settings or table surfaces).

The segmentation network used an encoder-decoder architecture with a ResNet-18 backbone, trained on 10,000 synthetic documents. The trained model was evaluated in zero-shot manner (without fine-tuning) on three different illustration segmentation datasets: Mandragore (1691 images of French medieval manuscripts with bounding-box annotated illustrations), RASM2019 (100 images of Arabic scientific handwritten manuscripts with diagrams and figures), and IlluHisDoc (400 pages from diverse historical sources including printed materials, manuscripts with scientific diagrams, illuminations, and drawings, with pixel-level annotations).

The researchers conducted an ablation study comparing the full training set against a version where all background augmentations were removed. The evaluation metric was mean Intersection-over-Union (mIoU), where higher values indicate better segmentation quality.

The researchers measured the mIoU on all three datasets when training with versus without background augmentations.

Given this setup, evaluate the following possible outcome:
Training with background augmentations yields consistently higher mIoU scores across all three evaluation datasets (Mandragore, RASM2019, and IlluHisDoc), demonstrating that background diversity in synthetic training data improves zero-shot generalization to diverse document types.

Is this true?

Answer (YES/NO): YES